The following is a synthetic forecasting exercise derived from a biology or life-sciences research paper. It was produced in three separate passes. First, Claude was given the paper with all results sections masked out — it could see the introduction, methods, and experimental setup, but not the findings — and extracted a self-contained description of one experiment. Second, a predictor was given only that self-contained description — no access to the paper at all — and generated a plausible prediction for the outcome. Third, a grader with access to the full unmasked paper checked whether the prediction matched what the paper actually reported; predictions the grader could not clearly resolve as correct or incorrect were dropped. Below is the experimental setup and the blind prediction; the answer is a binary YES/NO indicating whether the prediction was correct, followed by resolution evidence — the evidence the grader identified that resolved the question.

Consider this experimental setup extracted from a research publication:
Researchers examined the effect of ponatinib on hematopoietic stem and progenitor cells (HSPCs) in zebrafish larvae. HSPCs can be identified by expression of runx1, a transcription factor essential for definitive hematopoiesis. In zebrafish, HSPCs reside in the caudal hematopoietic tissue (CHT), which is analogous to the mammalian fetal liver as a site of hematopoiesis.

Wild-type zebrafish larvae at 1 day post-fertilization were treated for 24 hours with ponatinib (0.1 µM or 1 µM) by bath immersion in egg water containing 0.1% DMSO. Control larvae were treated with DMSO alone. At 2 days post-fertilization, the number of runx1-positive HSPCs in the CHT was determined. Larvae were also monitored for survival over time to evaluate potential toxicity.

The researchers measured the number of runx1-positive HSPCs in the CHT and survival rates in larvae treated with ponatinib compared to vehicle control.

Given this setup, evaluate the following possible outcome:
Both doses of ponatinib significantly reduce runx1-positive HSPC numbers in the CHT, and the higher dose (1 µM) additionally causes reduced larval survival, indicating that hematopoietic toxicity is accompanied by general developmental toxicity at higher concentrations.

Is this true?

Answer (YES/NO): NO